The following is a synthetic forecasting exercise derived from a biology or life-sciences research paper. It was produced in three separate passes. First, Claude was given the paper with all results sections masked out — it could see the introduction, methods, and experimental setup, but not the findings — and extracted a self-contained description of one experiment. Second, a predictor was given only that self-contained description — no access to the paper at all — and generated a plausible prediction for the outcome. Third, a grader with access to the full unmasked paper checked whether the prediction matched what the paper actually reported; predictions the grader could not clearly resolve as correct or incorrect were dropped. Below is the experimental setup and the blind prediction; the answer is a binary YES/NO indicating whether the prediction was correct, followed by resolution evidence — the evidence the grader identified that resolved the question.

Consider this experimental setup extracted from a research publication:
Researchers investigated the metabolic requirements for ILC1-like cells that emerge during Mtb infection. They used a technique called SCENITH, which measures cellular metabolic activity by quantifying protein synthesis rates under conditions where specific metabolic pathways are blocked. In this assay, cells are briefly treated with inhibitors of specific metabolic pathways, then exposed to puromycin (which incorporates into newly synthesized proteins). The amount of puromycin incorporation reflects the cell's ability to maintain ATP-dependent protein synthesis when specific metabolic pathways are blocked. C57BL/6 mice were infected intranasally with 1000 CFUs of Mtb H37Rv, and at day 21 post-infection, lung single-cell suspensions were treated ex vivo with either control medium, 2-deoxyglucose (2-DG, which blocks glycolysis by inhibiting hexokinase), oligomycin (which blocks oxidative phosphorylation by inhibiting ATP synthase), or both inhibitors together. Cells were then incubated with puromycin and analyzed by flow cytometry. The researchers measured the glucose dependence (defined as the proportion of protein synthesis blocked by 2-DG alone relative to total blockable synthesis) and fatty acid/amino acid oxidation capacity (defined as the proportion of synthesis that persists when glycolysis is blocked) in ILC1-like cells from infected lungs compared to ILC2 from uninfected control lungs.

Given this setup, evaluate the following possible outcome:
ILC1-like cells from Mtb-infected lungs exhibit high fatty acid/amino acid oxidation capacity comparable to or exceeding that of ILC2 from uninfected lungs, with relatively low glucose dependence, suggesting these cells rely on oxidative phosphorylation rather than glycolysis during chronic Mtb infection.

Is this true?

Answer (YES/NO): NO